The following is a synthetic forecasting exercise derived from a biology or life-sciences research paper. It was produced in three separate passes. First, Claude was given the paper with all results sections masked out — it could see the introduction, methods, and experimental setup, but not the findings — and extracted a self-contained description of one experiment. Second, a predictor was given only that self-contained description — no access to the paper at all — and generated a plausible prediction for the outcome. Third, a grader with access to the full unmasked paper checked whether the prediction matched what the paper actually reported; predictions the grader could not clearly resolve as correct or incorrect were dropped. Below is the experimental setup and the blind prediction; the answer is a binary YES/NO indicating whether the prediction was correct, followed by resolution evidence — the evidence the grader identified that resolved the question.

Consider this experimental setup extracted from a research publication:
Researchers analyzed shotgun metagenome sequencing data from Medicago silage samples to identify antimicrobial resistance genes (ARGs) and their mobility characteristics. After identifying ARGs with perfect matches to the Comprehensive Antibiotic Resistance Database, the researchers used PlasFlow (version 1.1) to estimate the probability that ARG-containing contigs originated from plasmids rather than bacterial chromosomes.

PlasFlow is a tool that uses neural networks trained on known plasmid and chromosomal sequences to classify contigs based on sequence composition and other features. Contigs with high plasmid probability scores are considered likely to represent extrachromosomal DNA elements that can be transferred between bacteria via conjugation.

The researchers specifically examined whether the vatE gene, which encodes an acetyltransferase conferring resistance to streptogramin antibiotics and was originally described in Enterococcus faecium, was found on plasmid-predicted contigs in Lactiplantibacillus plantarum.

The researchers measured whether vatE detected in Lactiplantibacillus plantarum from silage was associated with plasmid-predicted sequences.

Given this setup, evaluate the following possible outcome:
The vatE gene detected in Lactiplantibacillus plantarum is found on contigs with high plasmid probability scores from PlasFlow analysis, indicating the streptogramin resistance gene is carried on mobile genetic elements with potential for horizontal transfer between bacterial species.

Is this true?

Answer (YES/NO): YES